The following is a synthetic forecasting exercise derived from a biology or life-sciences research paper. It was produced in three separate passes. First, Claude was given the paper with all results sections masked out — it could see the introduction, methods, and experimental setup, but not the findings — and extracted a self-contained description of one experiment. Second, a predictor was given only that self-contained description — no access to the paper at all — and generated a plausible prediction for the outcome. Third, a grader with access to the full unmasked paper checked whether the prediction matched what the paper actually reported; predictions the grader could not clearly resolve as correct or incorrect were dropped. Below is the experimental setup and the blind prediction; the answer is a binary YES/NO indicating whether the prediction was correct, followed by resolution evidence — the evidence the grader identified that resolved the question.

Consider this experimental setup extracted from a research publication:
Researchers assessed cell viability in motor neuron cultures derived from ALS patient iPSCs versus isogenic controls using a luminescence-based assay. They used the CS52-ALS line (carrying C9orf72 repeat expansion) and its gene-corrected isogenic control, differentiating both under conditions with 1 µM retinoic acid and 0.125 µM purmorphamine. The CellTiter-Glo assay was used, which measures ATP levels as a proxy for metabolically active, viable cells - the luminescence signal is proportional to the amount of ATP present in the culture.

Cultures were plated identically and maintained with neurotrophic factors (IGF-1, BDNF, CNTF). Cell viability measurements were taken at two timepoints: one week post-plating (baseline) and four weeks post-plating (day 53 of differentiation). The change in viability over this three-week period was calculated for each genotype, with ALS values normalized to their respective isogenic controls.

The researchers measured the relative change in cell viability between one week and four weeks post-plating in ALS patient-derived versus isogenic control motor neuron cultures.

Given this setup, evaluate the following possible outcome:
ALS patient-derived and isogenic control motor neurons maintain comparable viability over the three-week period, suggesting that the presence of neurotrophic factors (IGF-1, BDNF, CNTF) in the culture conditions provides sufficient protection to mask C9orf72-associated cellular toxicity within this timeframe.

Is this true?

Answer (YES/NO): NO